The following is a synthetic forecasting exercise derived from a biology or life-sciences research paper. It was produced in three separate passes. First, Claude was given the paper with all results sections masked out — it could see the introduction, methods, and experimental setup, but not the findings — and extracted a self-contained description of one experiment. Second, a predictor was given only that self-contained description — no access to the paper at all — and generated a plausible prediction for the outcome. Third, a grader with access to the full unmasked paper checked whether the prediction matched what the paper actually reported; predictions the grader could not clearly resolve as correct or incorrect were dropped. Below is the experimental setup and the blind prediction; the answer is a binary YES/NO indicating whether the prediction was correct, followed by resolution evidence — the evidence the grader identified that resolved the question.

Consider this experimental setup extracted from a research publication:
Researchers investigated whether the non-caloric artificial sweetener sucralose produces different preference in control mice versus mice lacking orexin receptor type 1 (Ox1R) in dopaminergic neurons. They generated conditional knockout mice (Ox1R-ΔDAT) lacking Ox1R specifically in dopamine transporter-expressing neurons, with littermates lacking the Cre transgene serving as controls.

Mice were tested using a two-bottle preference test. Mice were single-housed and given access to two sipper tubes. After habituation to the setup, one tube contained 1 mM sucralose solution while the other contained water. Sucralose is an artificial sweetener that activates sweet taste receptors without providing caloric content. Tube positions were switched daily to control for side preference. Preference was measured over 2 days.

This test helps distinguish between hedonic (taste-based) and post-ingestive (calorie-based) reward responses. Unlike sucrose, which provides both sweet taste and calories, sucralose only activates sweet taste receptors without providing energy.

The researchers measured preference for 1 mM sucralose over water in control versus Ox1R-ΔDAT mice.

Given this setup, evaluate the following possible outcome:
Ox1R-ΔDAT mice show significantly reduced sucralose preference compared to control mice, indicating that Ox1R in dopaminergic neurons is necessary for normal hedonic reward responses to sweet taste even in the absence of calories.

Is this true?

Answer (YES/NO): NO